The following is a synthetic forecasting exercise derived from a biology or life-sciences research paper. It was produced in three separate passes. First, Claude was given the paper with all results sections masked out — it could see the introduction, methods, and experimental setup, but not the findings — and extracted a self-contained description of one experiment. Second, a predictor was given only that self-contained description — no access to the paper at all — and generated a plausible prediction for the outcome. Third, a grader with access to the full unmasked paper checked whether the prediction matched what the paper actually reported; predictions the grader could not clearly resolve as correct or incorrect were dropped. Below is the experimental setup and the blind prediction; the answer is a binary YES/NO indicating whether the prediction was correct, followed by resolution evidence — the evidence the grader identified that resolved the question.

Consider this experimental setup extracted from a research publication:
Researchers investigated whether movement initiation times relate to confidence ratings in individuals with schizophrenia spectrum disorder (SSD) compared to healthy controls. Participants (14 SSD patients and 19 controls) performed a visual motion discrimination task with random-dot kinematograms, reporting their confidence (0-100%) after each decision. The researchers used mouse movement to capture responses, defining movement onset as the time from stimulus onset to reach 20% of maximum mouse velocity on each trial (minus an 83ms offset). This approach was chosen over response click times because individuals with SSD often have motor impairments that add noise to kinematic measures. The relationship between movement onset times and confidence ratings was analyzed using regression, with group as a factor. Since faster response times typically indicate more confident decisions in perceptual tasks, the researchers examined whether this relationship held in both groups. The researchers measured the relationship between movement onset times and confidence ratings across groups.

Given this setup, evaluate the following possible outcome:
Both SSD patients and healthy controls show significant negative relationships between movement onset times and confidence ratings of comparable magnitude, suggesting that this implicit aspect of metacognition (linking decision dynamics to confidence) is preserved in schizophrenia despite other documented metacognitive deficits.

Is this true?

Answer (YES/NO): NO